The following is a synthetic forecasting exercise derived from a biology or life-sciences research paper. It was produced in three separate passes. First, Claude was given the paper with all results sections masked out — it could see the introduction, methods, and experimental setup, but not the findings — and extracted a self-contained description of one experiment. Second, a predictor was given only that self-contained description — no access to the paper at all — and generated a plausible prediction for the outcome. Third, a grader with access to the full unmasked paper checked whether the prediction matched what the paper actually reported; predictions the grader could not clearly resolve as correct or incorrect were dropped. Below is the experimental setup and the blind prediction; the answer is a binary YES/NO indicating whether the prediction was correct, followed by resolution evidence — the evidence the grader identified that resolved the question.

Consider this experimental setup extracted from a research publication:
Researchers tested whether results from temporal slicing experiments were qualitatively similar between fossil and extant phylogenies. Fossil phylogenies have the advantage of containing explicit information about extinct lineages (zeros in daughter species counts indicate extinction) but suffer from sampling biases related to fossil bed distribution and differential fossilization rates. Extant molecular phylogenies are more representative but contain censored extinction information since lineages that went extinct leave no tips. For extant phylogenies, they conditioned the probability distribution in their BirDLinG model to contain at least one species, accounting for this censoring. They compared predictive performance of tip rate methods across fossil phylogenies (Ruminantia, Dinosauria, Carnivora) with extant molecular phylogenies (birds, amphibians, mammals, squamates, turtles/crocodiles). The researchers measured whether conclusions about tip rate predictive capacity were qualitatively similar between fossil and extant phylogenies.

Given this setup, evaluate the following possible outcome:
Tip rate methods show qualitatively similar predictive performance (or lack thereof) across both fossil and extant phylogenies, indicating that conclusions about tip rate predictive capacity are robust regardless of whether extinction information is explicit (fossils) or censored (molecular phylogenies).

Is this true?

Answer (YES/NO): YES